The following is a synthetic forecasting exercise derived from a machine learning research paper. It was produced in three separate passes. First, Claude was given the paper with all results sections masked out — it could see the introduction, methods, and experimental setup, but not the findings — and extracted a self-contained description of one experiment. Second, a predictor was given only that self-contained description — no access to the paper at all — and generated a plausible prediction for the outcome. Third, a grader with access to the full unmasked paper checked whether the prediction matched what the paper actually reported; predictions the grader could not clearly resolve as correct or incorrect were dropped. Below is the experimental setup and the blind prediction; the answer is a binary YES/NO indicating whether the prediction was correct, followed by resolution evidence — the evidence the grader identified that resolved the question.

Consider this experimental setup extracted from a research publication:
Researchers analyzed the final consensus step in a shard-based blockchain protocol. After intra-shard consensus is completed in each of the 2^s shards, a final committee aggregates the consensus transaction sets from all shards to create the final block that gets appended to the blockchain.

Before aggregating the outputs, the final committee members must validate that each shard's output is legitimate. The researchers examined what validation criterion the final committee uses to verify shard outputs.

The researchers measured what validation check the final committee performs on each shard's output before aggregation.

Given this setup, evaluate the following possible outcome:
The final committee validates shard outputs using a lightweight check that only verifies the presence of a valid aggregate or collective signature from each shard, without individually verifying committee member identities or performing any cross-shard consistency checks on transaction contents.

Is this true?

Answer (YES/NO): NO